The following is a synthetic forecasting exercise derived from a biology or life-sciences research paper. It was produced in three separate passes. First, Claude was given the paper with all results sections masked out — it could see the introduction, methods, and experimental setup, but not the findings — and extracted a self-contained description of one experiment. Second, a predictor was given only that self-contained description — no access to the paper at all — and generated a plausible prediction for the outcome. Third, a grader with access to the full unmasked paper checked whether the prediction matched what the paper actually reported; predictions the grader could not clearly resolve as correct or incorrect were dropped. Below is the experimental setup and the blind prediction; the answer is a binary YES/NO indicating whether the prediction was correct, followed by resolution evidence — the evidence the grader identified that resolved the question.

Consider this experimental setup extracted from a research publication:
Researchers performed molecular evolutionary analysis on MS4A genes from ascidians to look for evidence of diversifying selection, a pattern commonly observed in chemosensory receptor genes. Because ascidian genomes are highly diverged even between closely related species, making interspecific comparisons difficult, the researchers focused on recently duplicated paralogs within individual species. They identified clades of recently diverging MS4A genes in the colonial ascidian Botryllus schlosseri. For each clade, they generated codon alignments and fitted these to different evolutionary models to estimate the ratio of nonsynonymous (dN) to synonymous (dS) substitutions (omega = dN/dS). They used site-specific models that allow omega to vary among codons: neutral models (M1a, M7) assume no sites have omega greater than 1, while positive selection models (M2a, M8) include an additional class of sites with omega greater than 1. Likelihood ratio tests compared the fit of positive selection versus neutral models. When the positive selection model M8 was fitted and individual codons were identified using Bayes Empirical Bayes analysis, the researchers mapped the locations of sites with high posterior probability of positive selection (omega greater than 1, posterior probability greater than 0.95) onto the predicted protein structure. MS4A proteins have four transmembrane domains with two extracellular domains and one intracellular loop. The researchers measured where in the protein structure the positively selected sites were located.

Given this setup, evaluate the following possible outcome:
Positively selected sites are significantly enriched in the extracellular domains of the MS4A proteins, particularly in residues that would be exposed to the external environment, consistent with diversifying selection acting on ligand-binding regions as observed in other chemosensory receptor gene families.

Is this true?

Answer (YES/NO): YES